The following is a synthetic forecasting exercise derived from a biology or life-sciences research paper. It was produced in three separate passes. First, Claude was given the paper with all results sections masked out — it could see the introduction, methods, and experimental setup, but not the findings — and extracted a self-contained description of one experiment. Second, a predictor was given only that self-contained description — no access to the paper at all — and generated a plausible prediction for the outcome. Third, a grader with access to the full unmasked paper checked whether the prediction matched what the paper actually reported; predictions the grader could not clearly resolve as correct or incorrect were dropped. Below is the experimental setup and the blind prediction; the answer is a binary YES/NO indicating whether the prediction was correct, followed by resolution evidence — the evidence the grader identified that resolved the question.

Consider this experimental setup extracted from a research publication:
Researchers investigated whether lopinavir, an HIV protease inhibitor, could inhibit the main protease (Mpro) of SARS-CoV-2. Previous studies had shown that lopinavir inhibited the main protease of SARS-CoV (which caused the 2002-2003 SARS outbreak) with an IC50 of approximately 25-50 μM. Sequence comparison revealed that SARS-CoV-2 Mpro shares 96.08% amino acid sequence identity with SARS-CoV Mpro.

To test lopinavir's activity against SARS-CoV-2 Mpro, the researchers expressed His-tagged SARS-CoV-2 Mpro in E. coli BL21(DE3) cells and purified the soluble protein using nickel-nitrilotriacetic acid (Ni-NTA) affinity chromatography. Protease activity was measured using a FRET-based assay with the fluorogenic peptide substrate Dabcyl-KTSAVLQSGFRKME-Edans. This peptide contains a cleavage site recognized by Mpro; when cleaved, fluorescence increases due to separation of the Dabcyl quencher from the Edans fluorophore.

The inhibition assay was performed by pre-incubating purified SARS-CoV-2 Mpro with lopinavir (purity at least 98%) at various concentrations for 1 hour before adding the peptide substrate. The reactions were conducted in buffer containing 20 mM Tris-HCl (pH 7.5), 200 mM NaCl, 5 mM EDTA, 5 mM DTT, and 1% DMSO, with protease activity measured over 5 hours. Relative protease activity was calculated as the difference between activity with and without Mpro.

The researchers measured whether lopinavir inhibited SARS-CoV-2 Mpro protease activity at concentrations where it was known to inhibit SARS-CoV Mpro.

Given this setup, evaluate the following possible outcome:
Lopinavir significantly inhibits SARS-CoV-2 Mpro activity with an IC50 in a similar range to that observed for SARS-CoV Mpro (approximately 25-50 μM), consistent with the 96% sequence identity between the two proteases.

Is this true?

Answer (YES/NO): NO